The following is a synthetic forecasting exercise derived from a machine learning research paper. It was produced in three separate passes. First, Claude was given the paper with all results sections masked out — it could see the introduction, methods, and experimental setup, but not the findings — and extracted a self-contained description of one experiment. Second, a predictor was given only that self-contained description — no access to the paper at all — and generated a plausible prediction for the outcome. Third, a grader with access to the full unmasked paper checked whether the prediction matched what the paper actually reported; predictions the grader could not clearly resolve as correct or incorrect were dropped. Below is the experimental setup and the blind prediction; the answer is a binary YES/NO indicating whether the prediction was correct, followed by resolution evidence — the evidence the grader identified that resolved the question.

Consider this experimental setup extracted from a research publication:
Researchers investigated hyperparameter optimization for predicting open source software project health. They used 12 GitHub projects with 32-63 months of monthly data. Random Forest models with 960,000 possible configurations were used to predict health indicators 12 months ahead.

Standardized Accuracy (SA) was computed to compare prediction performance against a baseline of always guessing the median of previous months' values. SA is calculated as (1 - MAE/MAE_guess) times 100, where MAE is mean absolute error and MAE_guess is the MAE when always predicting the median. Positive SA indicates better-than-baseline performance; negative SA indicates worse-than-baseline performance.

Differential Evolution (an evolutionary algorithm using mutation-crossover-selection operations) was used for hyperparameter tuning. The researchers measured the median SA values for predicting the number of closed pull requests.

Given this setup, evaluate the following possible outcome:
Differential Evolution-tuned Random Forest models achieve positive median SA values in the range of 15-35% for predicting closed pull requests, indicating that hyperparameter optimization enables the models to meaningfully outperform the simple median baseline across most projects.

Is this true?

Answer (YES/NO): NO